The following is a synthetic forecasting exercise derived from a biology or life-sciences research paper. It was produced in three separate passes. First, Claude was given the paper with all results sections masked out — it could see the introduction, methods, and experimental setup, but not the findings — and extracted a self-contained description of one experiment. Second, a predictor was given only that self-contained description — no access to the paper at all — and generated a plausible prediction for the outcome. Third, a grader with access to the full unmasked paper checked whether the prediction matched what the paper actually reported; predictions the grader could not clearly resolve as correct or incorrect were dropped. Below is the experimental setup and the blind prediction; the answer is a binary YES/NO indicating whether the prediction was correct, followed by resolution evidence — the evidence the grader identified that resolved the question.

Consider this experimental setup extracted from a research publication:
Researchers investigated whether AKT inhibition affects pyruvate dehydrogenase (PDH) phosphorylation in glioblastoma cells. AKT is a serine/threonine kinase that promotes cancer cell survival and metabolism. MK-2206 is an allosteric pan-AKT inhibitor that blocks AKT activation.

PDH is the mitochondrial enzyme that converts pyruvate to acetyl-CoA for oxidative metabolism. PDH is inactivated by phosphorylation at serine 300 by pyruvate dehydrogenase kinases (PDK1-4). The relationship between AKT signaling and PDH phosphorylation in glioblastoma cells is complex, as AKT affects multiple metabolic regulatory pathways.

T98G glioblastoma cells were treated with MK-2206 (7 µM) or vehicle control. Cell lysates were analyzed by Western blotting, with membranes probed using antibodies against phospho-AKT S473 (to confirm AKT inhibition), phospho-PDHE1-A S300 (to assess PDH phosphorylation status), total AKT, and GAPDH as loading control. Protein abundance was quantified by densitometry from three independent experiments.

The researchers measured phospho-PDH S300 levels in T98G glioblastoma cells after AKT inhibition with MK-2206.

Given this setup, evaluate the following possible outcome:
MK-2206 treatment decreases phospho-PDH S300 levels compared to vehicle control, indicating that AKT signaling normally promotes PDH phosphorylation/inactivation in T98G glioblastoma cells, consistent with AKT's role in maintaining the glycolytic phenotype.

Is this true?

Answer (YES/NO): NO